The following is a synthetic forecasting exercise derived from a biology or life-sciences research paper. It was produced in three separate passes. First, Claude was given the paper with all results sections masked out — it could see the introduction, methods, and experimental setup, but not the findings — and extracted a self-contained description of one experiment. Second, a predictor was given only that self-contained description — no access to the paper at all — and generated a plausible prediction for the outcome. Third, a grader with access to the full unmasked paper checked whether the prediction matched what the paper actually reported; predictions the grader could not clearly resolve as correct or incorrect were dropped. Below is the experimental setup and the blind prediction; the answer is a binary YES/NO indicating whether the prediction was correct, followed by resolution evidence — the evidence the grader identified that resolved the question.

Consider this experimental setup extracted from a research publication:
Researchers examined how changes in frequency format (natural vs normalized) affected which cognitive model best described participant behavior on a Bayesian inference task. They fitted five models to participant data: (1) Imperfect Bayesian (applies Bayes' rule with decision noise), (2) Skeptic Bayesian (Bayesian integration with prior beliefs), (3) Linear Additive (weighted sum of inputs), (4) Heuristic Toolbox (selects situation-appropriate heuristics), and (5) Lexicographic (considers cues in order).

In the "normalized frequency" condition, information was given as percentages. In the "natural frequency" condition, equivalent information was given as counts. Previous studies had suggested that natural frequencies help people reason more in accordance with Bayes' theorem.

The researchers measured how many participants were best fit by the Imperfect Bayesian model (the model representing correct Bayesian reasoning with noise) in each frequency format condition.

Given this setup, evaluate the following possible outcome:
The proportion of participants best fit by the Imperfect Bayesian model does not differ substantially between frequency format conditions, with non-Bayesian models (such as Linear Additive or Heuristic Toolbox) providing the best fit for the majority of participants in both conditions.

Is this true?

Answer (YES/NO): NO